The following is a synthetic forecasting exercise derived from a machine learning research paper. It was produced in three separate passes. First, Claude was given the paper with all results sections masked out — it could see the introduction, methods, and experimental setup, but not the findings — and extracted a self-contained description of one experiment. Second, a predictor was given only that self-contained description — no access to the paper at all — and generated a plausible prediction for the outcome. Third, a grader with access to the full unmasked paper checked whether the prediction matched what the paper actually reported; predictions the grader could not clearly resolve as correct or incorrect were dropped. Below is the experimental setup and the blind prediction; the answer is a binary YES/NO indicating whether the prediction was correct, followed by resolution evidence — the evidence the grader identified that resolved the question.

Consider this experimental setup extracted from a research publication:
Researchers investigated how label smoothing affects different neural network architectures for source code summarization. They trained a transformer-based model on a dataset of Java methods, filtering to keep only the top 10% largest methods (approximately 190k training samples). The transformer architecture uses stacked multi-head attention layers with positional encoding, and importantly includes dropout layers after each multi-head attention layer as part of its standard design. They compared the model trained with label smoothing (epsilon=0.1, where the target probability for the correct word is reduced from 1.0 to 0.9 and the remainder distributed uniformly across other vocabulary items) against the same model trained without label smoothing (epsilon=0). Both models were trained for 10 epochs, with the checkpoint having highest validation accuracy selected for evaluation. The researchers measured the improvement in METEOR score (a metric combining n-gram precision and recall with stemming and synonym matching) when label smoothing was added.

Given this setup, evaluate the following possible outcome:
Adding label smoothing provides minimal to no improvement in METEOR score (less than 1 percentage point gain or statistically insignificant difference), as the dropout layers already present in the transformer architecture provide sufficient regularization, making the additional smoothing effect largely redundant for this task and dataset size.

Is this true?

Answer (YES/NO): YES